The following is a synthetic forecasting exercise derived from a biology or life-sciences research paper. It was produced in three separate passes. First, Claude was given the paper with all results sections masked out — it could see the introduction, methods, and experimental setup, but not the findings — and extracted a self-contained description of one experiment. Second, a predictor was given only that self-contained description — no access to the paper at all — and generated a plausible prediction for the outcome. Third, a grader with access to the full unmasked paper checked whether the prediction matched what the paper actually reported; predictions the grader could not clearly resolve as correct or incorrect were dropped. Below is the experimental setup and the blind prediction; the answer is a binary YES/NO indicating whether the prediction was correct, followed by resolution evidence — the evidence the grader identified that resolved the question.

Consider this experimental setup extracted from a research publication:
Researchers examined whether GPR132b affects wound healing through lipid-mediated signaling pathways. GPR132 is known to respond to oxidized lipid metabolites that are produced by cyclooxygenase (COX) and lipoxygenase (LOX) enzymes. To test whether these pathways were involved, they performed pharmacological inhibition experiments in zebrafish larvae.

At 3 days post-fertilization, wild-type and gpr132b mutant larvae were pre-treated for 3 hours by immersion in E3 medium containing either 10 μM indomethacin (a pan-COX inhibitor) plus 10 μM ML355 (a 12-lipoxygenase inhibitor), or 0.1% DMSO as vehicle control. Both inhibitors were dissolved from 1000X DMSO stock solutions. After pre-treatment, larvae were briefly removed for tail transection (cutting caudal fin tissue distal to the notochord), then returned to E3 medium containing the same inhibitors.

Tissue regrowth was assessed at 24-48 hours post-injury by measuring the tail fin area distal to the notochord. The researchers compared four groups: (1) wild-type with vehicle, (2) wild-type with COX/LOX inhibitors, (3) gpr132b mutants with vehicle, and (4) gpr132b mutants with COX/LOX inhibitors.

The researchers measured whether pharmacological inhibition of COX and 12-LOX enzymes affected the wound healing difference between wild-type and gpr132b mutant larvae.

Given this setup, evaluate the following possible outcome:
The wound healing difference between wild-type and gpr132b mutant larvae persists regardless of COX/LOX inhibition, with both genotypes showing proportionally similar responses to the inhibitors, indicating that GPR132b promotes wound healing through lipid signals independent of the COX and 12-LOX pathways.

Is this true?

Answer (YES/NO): NO